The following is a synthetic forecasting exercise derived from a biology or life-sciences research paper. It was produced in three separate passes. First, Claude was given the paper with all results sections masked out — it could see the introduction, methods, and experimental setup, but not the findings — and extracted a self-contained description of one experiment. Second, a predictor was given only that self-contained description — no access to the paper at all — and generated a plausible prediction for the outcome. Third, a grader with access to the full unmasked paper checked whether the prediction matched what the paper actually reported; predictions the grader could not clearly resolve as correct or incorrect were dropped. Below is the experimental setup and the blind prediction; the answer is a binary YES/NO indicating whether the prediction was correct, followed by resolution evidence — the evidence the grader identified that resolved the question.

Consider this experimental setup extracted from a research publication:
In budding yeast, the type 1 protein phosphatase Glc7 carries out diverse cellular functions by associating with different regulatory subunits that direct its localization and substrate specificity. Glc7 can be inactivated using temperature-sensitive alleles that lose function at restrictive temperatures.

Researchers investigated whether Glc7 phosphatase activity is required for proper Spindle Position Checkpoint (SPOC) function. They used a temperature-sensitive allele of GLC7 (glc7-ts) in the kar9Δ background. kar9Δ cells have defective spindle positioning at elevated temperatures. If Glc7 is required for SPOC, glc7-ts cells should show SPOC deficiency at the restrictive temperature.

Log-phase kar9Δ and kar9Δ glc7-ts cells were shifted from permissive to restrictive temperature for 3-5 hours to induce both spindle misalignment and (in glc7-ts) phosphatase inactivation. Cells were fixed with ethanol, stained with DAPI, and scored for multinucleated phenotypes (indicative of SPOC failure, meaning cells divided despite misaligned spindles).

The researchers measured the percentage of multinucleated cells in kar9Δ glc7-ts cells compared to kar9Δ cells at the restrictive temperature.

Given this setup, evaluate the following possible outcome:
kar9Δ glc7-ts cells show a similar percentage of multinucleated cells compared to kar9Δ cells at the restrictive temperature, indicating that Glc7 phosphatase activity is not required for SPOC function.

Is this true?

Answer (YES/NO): NO